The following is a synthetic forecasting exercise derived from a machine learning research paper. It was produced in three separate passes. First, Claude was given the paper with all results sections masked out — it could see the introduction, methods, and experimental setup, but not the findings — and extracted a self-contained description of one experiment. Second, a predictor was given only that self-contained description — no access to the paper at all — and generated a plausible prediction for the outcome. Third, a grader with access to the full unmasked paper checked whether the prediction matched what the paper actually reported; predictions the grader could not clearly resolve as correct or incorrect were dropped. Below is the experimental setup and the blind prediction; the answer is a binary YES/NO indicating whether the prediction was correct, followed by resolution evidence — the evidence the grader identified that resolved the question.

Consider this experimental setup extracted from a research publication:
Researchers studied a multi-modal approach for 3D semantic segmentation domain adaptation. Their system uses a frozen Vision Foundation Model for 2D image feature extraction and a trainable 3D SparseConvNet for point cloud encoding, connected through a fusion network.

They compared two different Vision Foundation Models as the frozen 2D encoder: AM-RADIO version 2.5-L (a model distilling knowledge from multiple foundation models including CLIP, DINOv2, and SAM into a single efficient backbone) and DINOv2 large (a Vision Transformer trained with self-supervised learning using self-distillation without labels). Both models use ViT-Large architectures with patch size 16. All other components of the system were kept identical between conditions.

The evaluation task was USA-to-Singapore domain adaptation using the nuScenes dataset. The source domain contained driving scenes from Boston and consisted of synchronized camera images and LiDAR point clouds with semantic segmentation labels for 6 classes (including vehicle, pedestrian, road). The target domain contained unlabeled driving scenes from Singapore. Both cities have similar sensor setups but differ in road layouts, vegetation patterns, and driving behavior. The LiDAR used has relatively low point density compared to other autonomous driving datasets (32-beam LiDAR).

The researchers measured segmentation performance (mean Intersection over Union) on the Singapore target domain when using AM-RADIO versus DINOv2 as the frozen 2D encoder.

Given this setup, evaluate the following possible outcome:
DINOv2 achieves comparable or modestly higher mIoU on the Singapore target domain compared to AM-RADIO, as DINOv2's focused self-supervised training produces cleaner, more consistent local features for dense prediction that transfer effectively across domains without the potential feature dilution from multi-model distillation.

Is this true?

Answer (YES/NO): YES